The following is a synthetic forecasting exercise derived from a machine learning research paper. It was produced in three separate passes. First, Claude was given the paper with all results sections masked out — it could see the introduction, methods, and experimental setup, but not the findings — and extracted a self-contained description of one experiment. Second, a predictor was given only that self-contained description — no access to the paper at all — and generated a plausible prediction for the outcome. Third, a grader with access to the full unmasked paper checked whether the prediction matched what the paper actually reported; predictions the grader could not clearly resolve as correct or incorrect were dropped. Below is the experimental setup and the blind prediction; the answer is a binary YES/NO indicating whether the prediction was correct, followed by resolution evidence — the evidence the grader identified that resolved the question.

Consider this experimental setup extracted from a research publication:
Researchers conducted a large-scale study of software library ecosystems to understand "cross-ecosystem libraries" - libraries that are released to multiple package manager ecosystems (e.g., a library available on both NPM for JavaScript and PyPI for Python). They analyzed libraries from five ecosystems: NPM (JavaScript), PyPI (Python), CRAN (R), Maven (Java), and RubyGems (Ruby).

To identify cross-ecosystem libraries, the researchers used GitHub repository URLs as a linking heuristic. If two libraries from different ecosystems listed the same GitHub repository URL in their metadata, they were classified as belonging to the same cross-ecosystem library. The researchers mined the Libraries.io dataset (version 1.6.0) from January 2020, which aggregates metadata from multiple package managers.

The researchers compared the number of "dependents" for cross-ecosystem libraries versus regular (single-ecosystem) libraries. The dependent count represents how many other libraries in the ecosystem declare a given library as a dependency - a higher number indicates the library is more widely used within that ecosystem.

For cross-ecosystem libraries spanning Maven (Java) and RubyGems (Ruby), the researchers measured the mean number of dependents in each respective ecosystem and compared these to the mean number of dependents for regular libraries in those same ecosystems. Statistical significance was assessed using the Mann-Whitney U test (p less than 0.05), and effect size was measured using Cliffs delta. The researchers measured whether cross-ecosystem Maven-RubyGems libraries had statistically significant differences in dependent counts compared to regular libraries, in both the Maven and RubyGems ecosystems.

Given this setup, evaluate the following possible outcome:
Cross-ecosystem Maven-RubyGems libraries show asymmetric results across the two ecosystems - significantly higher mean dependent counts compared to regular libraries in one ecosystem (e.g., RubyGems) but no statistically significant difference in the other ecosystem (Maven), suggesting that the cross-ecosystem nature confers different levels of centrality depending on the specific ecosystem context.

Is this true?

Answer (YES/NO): NO